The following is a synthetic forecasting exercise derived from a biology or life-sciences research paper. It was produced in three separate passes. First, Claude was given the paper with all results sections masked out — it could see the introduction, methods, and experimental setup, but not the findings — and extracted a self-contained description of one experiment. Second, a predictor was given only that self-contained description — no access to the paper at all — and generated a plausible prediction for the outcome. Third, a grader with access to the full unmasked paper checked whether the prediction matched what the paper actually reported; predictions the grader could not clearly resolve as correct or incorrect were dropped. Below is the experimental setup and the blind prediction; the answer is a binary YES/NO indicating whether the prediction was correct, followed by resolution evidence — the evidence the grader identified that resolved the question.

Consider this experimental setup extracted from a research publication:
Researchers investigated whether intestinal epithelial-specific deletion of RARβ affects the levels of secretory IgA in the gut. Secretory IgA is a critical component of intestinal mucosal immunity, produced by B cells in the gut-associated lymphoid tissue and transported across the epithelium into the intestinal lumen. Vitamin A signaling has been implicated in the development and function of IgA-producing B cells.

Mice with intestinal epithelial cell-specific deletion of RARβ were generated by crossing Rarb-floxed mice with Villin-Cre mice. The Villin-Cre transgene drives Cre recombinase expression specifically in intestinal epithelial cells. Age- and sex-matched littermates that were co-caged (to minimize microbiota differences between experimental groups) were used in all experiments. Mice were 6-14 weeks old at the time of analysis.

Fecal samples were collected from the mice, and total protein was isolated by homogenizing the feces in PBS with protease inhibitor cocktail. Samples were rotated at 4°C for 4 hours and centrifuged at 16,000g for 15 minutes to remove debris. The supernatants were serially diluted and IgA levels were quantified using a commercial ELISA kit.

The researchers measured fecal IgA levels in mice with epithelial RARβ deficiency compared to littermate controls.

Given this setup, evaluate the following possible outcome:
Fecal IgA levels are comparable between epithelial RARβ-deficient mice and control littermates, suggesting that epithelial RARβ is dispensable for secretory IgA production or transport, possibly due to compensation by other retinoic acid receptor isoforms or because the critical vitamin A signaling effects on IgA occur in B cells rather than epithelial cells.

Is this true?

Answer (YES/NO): NO